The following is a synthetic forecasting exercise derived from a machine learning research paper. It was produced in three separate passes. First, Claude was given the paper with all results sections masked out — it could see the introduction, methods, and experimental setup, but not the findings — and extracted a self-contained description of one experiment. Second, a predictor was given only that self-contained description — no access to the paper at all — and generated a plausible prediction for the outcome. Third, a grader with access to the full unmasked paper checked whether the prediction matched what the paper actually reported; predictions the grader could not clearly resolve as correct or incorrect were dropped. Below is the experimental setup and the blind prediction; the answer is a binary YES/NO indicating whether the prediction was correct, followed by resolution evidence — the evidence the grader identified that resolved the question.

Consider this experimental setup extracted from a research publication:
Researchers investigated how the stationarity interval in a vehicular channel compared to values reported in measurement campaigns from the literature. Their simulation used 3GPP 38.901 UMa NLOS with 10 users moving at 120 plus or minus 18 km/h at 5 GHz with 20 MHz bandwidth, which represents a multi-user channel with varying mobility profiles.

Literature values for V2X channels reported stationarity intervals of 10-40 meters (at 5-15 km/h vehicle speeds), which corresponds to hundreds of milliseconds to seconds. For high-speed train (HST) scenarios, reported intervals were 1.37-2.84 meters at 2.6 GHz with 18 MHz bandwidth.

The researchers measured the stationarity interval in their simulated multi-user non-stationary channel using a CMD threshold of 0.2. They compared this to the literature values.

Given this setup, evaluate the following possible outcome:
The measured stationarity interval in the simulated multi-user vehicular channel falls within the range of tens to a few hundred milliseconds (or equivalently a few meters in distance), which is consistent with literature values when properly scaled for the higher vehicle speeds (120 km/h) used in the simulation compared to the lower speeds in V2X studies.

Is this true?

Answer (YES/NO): NO